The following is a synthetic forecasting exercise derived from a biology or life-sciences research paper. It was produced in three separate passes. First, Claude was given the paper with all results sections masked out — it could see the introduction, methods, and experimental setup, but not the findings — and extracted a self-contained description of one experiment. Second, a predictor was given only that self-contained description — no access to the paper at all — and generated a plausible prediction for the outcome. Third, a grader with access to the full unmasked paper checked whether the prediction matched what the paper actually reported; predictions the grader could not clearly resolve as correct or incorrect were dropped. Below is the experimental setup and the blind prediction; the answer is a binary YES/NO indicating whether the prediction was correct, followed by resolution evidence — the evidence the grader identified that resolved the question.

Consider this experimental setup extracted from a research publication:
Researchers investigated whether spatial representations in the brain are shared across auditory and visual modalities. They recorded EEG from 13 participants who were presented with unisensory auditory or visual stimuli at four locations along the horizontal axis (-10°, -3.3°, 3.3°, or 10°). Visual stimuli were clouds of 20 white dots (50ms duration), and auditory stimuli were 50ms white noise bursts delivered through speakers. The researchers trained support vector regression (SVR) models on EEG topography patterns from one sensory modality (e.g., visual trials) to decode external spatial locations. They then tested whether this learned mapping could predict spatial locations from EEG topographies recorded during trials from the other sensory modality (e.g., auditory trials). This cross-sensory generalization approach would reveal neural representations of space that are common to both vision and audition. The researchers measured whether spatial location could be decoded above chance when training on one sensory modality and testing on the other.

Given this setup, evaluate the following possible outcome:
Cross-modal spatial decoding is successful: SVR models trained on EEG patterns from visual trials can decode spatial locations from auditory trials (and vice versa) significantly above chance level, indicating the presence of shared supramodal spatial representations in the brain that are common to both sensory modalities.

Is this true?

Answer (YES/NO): YES